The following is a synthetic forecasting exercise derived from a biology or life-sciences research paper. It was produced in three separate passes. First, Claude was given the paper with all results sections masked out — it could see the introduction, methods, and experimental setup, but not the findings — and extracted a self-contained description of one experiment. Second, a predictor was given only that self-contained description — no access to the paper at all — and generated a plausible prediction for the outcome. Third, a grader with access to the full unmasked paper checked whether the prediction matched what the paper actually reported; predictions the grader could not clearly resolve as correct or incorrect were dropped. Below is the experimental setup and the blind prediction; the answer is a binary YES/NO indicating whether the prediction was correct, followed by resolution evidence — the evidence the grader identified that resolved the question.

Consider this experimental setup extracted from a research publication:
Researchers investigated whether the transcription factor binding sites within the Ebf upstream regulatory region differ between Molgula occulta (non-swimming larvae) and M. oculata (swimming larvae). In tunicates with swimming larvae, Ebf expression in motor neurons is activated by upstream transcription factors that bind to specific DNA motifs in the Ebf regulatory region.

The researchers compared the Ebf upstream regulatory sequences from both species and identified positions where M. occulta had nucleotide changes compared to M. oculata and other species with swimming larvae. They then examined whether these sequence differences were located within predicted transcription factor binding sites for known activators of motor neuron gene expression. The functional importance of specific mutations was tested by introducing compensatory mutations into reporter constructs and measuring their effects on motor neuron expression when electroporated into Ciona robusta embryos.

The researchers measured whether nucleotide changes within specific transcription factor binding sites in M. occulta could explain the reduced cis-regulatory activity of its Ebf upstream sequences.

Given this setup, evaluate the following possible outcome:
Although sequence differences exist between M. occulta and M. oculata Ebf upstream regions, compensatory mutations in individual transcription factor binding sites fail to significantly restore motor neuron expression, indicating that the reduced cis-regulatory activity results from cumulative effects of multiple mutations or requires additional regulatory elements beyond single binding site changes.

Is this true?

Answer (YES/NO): YES